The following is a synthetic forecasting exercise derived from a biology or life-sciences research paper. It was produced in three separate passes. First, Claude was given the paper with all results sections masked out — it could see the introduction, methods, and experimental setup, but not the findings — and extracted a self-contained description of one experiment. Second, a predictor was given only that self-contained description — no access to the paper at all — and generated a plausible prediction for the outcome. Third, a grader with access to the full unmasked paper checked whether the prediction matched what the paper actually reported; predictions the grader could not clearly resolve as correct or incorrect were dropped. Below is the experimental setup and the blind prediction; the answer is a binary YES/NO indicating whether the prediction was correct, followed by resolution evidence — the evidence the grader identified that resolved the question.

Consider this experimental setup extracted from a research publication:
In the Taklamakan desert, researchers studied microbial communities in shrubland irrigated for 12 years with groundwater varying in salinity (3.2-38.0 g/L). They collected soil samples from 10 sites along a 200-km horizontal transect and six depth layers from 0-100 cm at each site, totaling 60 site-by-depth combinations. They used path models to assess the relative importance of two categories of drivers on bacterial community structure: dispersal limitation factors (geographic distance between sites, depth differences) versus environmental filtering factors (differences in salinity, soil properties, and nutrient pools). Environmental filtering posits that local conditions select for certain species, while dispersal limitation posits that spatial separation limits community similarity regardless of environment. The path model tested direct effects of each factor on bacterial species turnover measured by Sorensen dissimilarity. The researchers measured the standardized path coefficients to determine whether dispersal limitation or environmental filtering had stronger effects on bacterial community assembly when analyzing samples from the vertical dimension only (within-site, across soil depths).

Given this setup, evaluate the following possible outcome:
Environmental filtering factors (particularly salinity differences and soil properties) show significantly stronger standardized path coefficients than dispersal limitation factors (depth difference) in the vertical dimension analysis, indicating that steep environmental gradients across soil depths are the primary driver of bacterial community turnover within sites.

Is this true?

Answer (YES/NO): NO